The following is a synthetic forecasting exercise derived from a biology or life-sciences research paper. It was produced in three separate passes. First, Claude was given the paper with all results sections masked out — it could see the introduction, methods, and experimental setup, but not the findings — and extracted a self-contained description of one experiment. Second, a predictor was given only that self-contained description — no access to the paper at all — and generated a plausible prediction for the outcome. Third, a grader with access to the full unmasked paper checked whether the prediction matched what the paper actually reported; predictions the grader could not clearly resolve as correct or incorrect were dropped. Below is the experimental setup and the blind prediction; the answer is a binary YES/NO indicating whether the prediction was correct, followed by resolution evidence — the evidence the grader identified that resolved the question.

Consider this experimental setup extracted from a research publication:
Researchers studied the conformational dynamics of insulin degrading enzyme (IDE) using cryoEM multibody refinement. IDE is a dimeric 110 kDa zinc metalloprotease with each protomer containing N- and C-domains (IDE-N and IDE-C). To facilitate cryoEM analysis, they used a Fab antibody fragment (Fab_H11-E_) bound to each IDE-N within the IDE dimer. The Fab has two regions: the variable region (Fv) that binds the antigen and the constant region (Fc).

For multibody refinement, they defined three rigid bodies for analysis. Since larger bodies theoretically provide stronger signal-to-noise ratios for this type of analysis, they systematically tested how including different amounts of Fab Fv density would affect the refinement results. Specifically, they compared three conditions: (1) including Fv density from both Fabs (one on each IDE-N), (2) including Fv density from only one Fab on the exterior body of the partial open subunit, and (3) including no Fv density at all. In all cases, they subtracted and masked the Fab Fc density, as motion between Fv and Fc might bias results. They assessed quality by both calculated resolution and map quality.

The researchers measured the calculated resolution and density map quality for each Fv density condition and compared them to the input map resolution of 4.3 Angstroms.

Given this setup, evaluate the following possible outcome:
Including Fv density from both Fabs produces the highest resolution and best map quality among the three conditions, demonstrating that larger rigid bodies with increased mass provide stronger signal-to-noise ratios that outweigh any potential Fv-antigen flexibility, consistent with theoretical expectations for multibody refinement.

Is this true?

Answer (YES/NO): NO